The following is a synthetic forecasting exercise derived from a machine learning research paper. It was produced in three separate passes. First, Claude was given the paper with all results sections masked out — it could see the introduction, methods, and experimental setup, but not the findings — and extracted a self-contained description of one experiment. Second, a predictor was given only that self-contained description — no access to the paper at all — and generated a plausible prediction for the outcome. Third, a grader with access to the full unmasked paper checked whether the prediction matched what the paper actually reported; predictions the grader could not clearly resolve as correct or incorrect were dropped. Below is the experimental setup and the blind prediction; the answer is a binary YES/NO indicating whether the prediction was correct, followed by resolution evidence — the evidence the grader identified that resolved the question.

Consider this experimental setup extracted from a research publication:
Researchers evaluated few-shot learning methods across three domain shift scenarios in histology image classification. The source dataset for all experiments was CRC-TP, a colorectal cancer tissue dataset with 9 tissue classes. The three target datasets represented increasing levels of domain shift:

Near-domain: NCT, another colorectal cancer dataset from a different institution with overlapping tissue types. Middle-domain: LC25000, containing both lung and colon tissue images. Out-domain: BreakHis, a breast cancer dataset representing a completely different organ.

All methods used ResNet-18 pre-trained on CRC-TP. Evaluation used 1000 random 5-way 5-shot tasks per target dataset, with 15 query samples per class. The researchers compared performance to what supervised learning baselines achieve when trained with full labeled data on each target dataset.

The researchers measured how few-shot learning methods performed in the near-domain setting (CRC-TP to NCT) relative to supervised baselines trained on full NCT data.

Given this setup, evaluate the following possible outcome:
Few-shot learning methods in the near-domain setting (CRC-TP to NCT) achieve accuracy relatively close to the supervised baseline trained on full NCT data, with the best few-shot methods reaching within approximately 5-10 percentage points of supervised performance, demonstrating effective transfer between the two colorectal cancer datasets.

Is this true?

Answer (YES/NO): YES